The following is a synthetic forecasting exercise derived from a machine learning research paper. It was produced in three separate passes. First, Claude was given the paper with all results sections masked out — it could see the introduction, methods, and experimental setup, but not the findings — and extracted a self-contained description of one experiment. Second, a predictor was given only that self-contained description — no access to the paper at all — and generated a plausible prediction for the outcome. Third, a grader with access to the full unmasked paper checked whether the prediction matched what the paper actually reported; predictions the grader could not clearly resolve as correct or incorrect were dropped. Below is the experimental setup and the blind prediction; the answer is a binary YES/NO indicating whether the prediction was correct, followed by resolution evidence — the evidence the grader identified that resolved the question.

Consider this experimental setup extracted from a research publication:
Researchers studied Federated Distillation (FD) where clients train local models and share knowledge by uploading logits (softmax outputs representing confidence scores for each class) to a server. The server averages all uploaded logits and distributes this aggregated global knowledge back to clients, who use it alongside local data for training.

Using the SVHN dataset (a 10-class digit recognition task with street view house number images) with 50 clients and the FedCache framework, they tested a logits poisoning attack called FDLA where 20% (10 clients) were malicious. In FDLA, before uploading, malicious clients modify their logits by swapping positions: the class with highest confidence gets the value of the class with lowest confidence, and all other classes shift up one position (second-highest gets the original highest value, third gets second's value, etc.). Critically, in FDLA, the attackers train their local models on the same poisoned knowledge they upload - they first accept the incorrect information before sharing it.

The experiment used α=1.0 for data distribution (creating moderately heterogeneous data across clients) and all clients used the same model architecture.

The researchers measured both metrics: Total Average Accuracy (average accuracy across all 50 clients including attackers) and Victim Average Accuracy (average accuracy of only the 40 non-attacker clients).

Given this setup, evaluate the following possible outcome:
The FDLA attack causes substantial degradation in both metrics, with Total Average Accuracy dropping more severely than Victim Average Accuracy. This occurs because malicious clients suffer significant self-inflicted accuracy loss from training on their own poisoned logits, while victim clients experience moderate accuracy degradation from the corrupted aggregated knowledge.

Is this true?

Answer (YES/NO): NO